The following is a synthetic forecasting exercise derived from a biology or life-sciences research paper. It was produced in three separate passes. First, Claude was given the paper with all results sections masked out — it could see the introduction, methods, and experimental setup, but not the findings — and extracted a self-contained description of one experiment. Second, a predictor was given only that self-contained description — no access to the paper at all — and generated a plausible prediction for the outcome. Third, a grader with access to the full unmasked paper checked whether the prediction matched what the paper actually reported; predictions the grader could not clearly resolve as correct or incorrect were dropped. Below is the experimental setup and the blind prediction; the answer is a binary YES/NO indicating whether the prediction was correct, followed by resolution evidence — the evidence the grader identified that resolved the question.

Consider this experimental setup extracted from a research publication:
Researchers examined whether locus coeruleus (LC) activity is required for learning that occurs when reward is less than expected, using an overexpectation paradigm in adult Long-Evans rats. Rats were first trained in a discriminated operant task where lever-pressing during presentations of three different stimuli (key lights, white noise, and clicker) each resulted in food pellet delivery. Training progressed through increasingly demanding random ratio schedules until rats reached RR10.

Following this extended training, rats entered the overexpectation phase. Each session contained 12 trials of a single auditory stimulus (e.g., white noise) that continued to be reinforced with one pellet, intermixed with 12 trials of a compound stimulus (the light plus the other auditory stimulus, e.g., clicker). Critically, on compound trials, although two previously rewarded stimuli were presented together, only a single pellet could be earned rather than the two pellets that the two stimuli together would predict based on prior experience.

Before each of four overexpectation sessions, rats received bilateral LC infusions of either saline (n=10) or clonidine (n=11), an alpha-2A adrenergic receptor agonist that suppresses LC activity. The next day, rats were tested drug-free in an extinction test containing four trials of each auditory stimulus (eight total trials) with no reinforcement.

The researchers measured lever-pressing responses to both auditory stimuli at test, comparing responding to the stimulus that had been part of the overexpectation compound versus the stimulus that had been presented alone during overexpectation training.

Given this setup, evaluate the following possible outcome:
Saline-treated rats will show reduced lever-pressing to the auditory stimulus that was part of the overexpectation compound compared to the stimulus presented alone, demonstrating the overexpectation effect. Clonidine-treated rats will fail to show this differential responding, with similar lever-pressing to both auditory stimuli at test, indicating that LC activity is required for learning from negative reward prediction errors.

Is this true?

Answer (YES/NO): YES